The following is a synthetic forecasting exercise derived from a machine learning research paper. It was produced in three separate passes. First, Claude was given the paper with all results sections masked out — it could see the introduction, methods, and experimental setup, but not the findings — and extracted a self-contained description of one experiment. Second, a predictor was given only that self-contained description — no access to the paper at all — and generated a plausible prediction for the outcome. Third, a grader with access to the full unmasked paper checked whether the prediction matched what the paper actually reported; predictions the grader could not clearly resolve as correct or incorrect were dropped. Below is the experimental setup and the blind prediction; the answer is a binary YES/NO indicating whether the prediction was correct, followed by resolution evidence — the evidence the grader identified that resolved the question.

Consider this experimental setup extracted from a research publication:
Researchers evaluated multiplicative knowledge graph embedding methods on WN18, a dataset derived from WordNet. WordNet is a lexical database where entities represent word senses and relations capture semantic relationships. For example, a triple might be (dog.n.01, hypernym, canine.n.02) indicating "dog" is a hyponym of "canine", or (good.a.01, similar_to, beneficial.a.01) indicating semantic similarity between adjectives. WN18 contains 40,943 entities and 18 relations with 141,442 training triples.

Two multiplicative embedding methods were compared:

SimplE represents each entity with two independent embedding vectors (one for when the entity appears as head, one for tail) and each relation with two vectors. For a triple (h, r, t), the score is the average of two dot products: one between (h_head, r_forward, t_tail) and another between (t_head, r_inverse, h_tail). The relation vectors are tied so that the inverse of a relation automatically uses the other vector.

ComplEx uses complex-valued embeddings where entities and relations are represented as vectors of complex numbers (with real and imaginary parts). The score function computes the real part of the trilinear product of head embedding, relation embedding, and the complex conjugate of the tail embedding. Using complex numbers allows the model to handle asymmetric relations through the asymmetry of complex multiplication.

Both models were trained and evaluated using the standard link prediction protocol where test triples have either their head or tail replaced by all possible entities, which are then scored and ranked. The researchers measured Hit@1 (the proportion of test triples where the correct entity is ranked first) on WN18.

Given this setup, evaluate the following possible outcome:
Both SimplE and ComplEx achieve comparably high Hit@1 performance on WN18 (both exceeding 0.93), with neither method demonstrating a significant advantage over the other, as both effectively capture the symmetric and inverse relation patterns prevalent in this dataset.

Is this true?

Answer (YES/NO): YES